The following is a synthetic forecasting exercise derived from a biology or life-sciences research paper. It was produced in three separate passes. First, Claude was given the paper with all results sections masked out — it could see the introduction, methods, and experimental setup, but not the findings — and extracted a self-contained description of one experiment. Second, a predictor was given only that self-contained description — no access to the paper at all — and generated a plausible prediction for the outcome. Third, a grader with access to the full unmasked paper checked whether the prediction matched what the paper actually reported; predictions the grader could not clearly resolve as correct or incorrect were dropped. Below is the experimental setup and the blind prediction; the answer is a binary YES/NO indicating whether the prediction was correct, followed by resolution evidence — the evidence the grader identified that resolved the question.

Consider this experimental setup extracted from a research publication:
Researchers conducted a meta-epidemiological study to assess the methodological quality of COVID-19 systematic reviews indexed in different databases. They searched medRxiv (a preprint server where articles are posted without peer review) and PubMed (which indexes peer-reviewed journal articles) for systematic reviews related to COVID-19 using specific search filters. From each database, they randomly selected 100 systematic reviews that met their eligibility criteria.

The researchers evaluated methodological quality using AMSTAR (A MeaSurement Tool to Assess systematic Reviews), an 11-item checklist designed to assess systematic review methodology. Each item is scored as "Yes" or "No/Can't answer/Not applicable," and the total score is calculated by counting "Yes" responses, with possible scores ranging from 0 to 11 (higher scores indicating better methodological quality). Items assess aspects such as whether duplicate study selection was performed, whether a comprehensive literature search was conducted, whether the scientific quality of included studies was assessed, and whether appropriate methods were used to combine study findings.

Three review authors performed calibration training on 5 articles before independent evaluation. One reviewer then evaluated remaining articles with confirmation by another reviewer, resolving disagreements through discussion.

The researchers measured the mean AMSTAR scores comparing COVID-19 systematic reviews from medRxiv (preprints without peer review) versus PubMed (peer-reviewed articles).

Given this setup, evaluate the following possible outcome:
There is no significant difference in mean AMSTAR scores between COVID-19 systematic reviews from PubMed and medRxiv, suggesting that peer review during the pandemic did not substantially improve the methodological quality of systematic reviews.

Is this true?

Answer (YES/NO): YES